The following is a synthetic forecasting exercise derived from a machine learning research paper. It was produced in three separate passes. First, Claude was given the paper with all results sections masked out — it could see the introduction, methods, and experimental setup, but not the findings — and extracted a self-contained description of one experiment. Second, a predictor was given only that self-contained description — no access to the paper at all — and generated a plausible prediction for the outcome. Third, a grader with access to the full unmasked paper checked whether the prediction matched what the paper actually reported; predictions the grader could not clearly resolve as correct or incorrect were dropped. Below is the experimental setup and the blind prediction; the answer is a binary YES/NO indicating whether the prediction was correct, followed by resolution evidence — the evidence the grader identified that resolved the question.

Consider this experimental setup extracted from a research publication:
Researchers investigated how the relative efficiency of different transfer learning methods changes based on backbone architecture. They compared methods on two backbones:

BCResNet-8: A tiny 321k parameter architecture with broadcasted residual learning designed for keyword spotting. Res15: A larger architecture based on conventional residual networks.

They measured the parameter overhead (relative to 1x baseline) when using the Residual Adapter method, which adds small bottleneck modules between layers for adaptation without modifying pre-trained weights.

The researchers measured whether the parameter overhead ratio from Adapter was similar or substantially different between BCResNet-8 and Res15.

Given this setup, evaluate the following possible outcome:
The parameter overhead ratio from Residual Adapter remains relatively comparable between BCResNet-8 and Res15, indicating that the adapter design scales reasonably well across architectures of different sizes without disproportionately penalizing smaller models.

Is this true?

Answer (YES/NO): NO